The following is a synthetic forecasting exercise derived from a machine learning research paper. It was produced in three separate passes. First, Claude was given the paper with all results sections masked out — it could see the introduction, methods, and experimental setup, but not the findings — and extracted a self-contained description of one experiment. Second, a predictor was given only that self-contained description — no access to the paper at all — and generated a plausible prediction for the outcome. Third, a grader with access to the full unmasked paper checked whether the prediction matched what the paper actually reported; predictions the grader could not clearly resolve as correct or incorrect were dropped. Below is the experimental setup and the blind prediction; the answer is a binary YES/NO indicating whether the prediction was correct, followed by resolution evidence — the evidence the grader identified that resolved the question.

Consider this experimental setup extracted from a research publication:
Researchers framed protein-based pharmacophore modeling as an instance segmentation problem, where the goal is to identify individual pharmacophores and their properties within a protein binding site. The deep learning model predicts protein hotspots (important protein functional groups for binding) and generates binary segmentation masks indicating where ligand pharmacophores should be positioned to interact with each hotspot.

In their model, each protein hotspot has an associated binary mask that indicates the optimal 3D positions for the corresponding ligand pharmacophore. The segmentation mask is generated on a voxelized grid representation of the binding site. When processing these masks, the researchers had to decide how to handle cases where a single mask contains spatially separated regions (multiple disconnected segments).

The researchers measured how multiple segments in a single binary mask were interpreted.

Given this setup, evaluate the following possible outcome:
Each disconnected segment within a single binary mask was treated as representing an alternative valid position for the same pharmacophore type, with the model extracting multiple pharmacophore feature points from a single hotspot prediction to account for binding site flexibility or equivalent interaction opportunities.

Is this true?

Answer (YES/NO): NO